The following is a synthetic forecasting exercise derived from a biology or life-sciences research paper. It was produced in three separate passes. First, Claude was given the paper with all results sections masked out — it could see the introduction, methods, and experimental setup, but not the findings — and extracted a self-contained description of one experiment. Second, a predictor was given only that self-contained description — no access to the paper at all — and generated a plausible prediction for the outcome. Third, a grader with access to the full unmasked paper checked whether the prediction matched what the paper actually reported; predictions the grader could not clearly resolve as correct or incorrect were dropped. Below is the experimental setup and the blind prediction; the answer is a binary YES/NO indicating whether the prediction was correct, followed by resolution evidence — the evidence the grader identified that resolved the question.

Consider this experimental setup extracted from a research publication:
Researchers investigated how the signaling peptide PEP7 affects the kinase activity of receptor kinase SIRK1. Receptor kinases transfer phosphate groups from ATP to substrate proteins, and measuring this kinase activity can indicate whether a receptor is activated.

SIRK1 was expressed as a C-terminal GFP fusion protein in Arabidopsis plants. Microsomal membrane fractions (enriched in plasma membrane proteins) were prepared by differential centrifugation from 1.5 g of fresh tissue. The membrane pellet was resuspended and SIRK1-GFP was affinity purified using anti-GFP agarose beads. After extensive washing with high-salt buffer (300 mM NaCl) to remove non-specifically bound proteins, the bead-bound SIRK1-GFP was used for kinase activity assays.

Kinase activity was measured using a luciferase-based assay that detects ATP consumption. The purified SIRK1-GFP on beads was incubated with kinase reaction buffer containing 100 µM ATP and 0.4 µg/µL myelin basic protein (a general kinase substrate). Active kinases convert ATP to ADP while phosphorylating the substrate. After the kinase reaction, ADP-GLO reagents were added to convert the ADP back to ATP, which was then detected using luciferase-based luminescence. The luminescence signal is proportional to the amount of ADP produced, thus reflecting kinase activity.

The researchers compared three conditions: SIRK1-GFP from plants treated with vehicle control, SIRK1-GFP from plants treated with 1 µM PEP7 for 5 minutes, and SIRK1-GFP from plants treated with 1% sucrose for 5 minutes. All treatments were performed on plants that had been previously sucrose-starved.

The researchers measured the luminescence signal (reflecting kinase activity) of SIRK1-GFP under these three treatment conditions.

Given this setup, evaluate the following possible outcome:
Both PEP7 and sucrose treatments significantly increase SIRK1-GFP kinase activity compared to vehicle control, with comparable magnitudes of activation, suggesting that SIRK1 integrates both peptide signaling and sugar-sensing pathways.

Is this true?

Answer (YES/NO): NO